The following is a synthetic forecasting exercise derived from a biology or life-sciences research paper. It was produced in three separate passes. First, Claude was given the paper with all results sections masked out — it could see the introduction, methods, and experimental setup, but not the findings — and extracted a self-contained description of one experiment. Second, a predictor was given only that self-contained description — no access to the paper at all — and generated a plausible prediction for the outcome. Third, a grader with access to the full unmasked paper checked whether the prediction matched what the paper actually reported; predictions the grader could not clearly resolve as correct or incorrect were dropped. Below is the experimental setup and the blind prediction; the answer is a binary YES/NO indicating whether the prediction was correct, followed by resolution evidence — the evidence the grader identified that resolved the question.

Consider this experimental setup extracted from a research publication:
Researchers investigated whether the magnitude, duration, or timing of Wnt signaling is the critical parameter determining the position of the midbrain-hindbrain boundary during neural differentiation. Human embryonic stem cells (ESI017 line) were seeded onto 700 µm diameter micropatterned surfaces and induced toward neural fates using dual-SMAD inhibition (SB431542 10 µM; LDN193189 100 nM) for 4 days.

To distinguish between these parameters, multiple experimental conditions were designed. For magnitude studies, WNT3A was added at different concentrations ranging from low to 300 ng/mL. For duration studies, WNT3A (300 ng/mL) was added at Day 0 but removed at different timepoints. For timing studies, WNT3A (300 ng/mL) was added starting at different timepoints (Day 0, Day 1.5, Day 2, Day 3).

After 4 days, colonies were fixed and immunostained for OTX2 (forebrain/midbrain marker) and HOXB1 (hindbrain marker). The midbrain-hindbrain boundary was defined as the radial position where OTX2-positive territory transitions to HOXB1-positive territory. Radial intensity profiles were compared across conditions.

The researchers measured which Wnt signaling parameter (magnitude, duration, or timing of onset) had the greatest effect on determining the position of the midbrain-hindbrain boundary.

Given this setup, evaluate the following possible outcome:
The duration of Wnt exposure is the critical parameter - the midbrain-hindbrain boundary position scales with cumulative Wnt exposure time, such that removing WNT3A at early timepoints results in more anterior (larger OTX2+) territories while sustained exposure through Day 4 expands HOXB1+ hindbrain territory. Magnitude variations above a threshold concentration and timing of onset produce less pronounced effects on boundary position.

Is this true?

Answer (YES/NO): NO